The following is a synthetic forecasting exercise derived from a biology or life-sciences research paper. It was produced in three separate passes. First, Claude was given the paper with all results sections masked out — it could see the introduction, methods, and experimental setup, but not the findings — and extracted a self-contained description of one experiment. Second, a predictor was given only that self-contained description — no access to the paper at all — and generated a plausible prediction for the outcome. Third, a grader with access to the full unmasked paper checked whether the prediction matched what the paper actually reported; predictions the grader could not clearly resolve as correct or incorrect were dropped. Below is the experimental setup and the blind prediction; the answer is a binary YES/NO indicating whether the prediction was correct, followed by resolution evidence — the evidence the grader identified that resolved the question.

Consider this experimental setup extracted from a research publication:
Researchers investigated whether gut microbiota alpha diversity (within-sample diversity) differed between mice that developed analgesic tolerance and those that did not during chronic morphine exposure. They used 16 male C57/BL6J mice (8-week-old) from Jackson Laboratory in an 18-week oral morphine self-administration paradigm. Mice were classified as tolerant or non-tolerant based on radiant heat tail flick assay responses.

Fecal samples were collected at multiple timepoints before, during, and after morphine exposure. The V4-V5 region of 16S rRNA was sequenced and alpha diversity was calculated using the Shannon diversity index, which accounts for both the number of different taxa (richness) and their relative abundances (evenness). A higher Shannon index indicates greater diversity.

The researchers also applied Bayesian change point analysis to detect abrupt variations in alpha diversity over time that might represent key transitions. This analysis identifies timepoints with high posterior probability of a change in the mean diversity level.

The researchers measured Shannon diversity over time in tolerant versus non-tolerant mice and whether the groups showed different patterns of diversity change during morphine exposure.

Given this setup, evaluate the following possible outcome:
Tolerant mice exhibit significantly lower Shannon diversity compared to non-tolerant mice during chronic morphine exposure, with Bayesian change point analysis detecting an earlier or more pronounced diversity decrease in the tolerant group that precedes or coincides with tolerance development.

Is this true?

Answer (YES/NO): YES